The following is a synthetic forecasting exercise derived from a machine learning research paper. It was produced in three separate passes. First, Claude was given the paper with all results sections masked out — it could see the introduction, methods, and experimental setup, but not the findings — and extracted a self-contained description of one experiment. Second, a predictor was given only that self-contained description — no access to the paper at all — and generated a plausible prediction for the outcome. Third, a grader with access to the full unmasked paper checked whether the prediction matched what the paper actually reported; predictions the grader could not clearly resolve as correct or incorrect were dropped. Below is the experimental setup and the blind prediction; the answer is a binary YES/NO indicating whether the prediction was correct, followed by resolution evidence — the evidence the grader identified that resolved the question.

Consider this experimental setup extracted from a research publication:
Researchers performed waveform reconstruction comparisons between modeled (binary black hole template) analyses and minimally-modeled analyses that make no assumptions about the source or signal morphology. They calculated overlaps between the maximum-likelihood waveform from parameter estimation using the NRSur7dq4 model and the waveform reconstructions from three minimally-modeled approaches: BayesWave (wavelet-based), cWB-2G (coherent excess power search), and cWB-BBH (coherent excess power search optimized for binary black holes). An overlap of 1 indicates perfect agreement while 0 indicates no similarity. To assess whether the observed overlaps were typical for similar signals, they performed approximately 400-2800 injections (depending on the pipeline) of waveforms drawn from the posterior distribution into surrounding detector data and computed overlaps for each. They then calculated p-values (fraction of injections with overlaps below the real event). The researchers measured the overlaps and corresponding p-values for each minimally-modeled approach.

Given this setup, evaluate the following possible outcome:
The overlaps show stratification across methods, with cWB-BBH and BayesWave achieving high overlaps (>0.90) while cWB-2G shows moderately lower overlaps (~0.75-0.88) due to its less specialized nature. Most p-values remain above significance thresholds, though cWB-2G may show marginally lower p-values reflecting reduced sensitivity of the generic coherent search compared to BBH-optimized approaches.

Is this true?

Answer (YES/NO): NO